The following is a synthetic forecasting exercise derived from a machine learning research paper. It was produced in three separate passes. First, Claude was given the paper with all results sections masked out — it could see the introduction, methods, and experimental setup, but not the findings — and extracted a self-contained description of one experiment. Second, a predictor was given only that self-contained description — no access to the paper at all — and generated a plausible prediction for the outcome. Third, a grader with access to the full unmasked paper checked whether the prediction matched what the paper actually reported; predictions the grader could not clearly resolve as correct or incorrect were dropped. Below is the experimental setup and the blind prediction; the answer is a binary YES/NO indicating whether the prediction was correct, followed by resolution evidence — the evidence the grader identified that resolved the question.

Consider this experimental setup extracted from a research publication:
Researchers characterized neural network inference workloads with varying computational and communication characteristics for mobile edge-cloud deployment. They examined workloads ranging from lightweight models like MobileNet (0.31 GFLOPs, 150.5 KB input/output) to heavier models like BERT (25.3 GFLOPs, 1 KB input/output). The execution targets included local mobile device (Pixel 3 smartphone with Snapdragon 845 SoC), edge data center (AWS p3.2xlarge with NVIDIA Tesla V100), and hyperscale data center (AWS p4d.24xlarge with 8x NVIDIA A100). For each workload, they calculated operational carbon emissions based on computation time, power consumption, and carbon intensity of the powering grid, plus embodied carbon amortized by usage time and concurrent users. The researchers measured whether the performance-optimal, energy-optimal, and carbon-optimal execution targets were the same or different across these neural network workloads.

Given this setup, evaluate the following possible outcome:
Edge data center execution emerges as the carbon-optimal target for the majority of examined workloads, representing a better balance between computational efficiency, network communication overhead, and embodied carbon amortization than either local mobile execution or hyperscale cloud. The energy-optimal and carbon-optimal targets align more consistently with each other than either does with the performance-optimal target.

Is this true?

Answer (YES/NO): NO